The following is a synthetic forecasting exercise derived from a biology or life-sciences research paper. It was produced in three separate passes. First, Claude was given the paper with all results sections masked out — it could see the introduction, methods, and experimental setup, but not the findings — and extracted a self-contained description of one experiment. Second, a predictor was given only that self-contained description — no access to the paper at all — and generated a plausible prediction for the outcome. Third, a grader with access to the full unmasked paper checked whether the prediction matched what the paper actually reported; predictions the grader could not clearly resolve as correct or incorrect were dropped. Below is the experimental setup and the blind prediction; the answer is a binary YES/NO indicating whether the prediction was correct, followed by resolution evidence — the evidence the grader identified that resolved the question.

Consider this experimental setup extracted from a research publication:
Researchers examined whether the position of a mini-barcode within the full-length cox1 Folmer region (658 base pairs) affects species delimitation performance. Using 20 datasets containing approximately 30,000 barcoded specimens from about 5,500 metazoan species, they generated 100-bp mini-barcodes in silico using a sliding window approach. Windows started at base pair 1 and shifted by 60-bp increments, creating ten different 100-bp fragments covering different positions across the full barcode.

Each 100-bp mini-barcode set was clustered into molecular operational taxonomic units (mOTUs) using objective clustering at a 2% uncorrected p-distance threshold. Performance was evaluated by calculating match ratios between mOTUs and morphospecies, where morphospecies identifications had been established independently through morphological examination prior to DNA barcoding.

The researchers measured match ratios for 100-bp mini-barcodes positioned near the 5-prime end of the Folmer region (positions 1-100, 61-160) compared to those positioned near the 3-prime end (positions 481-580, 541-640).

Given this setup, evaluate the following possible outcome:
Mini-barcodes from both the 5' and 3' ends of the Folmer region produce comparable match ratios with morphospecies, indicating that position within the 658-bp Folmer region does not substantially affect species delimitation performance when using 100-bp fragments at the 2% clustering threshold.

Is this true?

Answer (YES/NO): NO